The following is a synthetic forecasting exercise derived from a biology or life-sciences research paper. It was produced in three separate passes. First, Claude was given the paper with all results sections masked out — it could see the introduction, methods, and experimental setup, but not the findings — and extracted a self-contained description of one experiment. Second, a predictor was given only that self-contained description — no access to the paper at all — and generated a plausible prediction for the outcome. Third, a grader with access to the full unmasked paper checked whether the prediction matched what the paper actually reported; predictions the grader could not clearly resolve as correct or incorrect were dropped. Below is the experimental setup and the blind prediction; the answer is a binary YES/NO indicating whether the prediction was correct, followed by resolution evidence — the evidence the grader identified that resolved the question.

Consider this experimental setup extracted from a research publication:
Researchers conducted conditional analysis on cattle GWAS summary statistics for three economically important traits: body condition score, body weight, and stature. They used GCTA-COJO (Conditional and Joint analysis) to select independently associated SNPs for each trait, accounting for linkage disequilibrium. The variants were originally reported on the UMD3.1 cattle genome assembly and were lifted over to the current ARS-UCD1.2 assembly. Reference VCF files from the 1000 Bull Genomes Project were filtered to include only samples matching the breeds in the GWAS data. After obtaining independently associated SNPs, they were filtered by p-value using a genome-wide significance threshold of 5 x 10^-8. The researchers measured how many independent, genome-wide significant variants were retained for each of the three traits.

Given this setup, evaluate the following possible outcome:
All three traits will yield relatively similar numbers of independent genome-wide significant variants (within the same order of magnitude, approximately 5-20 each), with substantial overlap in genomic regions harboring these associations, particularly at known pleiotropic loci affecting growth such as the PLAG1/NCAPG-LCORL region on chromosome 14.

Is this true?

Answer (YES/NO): NO